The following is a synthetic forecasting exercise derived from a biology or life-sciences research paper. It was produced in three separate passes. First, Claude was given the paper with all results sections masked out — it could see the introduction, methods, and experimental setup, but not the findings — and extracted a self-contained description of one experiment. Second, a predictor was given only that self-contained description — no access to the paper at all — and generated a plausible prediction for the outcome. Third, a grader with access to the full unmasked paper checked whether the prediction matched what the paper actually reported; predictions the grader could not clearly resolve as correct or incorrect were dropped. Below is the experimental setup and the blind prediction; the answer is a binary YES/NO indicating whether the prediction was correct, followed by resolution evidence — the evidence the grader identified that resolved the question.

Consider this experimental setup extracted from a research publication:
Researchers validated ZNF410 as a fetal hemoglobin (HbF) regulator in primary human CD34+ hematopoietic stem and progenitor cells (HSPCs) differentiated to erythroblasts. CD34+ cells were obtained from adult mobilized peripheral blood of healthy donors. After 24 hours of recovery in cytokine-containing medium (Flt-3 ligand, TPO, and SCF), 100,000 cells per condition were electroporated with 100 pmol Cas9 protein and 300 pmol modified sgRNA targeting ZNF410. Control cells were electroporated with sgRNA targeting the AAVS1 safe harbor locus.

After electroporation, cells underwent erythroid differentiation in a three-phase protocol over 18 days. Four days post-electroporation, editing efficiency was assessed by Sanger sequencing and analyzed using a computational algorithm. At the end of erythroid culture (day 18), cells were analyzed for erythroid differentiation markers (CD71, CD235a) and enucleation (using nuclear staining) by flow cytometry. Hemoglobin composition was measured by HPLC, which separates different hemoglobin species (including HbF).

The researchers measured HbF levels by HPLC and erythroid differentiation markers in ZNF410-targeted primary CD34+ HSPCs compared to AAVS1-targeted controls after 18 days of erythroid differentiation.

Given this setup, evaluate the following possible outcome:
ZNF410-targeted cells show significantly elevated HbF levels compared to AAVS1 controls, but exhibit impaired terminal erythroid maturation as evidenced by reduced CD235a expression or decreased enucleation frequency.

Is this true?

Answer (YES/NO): NO